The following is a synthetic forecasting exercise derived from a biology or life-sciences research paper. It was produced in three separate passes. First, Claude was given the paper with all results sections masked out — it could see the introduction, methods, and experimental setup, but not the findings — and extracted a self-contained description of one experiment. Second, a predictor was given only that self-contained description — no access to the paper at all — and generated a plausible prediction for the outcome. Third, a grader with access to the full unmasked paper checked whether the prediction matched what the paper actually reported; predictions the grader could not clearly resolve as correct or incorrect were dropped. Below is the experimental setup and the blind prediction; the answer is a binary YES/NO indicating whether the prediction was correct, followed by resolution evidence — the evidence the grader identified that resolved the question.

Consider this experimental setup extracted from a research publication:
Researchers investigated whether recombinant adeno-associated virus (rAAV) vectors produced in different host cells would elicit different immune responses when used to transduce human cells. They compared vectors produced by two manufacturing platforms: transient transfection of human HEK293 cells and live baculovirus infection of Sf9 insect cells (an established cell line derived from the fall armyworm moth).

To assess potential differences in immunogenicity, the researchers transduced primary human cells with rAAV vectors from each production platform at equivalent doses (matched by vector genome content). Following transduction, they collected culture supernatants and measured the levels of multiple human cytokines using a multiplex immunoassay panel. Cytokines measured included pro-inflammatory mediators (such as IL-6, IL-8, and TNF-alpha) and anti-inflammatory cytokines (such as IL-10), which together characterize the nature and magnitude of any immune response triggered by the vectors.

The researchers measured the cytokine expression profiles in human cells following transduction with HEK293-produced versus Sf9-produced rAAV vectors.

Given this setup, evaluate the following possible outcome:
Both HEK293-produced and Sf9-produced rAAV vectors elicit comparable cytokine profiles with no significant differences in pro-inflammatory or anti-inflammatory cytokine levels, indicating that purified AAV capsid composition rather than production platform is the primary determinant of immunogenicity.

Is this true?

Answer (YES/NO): NO